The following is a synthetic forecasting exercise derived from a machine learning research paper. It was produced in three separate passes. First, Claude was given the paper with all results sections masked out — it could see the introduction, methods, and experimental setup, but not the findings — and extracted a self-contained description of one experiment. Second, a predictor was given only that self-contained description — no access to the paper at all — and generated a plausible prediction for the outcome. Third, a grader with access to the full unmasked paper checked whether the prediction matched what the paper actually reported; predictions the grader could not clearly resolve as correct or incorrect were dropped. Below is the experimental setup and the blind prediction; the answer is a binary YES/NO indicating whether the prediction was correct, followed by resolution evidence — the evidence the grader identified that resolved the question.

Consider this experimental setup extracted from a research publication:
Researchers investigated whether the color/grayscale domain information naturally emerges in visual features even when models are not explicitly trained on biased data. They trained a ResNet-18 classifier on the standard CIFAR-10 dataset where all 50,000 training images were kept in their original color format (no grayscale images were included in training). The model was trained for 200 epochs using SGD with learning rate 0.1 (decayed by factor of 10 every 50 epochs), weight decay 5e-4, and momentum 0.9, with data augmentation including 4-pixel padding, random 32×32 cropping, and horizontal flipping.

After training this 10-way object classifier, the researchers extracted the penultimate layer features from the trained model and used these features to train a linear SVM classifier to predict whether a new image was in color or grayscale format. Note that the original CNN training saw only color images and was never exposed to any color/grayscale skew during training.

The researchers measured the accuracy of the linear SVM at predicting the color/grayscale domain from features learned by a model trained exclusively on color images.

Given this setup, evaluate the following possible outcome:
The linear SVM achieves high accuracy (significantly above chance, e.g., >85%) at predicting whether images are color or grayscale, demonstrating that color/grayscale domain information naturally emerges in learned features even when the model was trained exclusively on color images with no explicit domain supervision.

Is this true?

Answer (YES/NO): NO